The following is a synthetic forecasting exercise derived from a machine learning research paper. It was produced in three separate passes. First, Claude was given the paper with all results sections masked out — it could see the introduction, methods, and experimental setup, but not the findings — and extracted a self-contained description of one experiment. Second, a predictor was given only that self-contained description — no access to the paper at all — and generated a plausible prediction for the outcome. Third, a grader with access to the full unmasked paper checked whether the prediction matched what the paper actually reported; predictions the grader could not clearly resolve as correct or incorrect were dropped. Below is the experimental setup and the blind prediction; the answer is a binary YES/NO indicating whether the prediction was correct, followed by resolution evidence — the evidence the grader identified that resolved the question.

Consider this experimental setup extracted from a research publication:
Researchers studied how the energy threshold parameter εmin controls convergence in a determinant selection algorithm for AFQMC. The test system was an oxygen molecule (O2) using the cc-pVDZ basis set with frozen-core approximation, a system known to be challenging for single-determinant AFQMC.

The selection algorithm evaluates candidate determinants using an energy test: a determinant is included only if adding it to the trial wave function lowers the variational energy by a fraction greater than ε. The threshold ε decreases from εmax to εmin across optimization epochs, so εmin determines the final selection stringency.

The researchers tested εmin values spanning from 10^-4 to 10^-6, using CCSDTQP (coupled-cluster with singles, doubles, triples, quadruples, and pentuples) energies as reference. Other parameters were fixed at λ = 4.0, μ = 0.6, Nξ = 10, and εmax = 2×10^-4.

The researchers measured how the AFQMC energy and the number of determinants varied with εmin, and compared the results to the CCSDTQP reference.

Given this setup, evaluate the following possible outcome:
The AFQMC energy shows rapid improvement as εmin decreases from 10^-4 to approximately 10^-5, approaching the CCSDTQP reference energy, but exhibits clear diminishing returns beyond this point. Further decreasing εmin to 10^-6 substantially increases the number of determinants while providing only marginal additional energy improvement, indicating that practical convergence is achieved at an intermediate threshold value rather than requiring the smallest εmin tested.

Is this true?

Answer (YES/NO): NO